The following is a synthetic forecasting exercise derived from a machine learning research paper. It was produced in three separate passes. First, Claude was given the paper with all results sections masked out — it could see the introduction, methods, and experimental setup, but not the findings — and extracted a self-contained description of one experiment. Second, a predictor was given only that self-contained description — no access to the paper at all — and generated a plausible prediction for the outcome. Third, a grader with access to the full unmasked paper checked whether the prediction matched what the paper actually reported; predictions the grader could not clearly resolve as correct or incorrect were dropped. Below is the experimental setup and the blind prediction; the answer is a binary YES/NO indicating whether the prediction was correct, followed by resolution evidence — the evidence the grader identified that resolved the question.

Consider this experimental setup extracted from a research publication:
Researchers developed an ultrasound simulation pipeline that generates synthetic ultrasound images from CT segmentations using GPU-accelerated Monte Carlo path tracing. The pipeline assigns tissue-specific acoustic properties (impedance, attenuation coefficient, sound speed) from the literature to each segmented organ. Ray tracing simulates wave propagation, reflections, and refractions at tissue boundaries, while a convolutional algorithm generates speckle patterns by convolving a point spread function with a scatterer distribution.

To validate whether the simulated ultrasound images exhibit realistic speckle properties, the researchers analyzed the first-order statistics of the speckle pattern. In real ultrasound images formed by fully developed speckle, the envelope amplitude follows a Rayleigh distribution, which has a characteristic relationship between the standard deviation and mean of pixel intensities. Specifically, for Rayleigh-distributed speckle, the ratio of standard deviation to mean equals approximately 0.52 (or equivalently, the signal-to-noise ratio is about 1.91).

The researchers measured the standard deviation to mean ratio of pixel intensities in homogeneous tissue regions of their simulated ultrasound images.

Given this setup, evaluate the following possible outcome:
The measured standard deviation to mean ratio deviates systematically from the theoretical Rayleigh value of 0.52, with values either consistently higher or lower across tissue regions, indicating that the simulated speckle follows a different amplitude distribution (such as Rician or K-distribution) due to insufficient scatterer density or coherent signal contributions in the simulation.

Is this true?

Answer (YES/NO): NO